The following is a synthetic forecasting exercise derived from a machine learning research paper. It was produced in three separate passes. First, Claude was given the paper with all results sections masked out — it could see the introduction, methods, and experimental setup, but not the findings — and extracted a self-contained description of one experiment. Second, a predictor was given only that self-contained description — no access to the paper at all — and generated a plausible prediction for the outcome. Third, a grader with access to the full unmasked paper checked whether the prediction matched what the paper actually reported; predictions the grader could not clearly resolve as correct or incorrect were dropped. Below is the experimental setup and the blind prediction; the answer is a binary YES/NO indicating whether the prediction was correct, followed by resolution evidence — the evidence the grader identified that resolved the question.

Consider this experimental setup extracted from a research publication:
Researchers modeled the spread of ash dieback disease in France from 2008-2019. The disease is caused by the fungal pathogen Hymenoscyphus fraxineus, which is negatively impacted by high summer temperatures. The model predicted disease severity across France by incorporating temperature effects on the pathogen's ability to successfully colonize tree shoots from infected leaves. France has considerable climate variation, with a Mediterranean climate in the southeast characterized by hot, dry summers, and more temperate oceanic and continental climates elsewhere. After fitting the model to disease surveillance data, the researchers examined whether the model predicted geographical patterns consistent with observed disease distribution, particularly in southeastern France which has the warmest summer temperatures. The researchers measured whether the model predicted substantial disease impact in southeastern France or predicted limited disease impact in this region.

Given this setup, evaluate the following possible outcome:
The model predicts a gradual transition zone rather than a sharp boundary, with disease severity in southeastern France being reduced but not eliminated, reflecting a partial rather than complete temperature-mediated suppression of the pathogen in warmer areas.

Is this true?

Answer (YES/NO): NO